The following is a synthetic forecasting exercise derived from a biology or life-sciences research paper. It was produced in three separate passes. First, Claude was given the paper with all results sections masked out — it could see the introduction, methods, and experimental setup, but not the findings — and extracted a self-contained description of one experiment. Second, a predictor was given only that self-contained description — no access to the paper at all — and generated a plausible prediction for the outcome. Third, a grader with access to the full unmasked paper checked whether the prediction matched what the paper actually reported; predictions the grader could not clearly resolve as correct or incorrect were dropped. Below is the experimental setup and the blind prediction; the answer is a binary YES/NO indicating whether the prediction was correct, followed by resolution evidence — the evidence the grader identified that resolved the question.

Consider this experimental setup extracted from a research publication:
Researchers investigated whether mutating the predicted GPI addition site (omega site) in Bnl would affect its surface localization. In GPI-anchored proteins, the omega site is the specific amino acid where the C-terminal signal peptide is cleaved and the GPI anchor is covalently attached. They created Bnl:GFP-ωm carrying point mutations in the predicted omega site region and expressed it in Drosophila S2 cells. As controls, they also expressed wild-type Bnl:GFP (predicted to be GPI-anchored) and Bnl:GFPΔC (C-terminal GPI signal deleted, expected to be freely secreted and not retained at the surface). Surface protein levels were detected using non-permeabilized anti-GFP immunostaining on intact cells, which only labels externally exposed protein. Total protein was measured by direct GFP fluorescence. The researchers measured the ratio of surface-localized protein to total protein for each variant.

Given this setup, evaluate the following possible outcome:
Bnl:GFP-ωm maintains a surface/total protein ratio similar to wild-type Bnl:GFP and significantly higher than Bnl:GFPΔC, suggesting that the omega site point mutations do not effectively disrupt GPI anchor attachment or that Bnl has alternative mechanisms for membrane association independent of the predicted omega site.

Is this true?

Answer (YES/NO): NO